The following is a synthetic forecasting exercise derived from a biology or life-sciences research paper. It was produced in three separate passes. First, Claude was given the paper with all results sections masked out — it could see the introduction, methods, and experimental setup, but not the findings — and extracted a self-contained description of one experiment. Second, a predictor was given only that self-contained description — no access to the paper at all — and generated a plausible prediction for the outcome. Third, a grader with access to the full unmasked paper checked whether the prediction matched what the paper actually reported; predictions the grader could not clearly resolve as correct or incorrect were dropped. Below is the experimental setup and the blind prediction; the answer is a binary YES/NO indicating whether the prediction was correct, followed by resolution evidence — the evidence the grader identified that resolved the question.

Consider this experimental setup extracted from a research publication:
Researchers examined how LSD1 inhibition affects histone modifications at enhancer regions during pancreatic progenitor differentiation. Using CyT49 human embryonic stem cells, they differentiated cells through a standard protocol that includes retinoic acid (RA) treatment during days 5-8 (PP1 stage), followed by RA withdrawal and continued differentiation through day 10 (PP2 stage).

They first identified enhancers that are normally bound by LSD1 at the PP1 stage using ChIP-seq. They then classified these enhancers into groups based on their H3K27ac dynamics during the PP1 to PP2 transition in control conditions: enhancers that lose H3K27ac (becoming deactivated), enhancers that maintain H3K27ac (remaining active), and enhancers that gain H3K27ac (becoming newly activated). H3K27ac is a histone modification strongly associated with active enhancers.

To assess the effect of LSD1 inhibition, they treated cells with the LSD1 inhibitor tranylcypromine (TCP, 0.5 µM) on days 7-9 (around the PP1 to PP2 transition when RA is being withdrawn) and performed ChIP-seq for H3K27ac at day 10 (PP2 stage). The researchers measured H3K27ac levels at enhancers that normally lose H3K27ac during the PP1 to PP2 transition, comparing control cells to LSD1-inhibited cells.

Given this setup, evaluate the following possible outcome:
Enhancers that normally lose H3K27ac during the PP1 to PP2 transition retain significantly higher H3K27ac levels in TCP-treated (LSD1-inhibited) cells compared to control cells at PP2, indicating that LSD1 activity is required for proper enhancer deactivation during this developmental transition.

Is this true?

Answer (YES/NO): NO